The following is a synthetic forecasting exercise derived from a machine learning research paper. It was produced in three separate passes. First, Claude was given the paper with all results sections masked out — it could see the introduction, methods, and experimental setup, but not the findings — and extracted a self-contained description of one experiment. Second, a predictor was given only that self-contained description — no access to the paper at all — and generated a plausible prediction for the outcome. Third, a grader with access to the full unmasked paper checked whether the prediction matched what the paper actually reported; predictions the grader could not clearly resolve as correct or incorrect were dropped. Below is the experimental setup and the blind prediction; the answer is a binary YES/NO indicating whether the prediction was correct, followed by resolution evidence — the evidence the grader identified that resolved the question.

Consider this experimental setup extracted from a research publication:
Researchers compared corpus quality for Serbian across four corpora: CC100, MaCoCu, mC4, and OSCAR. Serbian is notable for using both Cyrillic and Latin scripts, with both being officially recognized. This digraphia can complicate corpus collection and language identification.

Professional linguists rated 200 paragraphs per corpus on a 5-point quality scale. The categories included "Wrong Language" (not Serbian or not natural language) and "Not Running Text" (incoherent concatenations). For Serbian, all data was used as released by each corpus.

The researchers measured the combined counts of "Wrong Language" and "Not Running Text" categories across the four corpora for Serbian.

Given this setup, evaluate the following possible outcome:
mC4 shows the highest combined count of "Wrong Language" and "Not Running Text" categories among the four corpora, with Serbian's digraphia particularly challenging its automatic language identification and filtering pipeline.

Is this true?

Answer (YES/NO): YES